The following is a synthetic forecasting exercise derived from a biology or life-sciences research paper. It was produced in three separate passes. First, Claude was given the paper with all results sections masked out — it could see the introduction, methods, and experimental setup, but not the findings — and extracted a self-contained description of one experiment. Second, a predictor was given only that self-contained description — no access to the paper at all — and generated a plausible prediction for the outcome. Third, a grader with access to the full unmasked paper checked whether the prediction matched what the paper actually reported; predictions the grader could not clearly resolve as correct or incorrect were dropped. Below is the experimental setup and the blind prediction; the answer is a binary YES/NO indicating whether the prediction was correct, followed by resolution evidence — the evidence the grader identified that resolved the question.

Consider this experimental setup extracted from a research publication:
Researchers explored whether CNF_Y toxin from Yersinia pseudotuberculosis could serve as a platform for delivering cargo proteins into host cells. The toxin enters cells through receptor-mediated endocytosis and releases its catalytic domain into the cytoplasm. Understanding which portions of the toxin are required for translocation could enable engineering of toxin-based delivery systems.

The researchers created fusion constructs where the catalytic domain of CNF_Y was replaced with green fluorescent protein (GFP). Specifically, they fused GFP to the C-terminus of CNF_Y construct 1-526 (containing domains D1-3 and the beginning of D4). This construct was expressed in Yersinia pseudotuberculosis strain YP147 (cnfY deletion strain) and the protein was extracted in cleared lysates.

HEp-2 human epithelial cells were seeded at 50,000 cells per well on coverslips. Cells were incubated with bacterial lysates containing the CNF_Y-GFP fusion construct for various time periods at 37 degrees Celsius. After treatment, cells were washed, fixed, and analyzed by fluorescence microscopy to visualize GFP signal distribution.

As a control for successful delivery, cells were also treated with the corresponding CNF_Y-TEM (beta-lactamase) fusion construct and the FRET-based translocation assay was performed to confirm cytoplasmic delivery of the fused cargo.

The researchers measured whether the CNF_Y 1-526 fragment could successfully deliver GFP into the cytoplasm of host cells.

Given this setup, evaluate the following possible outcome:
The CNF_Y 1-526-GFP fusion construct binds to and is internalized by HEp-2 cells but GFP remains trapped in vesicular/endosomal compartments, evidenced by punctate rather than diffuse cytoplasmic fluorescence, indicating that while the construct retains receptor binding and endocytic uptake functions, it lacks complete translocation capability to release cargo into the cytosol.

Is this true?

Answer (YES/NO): NO